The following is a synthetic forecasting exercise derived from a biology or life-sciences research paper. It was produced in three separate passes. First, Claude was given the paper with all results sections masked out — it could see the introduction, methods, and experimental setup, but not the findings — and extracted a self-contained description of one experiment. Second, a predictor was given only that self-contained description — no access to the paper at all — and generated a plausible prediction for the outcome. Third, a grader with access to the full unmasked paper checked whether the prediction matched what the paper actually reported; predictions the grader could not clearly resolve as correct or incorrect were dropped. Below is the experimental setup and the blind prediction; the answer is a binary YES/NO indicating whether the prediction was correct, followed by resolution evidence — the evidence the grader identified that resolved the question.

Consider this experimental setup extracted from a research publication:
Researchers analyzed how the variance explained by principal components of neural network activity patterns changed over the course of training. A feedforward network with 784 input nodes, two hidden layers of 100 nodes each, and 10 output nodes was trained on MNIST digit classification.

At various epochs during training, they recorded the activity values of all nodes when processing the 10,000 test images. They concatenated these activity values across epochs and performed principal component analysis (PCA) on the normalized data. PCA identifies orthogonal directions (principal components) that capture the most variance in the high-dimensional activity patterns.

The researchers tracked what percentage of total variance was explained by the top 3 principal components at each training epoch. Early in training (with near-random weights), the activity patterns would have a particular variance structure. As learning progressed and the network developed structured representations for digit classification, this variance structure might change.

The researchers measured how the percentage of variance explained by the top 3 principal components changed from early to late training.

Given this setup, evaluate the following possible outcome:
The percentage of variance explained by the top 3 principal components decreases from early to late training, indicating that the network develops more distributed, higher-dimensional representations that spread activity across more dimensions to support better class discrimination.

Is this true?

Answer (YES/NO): NO